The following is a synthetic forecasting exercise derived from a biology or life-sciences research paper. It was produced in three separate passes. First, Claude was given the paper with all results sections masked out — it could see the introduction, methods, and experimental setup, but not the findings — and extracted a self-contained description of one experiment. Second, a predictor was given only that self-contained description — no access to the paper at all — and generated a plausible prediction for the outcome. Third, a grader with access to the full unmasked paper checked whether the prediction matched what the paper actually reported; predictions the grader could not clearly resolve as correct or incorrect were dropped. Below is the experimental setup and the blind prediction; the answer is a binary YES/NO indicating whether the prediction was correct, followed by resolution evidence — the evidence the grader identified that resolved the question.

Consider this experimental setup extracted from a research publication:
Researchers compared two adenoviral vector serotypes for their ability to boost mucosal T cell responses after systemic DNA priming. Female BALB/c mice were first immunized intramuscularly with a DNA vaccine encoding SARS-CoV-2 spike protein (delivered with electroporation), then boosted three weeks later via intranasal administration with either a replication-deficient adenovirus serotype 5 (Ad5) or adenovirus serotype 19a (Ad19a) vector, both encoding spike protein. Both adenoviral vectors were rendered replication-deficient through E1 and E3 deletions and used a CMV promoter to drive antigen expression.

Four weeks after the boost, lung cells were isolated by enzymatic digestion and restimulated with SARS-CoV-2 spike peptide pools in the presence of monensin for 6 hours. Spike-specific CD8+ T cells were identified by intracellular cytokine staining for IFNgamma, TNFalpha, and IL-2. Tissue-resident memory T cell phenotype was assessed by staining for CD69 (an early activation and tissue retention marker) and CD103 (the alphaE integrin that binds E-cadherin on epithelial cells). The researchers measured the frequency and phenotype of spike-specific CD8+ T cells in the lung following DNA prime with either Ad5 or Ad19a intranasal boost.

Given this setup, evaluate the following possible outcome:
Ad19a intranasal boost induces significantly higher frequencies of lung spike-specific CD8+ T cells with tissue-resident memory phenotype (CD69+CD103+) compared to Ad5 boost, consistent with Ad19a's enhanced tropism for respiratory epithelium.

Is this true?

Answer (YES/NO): NO